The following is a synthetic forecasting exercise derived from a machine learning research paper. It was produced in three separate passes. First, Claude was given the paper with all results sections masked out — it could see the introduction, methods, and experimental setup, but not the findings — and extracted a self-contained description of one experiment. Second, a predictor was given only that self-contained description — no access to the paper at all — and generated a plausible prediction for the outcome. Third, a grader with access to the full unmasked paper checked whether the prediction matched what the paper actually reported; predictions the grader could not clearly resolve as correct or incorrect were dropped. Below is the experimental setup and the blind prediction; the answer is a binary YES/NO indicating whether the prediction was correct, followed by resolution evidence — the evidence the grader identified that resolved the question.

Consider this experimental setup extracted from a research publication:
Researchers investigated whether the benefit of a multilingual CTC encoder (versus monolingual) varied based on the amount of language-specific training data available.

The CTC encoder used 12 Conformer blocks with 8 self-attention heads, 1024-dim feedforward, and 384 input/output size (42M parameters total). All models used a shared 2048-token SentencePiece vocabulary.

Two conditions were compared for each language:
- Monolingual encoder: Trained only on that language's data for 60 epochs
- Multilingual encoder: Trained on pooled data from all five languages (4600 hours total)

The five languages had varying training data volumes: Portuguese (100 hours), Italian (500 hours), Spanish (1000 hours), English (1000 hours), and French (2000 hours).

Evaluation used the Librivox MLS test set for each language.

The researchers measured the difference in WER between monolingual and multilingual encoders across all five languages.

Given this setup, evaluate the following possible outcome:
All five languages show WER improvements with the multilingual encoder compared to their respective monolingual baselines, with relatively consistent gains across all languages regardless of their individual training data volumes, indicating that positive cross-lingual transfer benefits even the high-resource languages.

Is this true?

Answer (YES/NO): NO